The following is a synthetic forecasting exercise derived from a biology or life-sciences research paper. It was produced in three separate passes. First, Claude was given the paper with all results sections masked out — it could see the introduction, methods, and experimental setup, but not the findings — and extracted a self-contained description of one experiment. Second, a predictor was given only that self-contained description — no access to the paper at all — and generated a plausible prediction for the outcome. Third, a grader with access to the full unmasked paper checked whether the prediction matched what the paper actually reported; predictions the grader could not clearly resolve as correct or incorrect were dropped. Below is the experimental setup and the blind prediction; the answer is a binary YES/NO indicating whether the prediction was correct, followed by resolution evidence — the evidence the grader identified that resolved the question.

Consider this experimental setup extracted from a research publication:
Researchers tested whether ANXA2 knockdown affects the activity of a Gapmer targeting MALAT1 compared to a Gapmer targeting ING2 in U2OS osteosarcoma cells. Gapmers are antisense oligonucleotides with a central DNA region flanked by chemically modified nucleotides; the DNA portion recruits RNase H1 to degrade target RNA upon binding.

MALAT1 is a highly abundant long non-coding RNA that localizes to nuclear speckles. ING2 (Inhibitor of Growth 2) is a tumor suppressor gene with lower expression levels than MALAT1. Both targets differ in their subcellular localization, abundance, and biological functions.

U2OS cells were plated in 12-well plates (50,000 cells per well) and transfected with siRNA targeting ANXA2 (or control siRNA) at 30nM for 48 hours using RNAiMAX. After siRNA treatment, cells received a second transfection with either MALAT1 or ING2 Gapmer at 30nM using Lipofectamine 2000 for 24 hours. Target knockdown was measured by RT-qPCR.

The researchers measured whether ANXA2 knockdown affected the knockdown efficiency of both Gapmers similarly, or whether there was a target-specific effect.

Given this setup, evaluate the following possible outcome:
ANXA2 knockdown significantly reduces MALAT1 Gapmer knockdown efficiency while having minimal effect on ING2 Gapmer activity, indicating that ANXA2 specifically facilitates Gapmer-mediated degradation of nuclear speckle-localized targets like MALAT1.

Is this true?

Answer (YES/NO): NO